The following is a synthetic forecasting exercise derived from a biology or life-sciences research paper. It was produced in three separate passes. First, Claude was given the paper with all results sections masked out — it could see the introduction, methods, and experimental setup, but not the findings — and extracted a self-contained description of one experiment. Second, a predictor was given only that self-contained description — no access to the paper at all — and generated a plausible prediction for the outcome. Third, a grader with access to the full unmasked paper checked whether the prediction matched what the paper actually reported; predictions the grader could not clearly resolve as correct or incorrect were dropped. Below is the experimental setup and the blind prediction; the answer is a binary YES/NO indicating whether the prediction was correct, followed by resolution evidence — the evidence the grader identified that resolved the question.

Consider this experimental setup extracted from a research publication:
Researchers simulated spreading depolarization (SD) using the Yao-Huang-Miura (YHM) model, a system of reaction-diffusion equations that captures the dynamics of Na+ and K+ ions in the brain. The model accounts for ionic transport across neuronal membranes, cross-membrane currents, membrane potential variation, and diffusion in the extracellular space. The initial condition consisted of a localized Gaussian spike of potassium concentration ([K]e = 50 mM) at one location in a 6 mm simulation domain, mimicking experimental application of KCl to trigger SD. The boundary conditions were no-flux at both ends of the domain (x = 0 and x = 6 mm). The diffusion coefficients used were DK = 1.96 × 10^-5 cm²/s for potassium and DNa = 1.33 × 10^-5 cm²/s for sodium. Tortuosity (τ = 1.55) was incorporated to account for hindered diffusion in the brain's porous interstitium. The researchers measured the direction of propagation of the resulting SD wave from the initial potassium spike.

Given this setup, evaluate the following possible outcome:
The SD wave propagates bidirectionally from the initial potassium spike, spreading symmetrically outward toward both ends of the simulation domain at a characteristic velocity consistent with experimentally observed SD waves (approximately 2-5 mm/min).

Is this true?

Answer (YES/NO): NO